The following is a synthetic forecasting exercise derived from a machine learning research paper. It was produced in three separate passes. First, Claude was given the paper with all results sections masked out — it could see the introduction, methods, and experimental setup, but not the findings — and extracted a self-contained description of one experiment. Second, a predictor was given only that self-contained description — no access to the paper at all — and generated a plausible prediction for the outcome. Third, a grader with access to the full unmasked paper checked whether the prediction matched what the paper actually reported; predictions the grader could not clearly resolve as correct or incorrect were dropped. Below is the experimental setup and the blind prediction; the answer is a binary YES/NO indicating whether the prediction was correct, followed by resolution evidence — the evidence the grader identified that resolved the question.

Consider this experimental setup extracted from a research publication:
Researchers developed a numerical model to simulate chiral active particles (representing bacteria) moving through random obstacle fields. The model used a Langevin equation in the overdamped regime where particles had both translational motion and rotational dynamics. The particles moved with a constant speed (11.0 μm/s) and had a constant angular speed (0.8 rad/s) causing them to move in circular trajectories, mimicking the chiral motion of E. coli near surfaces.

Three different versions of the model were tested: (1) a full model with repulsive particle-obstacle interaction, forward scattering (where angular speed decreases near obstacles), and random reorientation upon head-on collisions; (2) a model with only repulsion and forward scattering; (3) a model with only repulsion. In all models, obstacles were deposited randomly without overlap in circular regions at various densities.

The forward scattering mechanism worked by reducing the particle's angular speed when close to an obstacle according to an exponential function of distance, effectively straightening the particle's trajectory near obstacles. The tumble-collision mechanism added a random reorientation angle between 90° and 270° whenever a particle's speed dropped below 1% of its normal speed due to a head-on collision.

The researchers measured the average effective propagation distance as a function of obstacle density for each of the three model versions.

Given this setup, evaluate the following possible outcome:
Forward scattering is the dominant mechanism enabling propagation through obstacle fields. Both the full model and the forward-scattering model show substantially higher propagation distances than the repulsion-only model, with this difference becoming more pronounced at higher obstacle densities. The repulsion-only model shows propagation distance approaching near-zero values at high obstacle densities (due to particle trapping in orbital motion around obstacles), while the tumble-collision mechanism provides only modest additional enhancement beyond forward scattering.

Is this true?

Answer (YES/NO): NO